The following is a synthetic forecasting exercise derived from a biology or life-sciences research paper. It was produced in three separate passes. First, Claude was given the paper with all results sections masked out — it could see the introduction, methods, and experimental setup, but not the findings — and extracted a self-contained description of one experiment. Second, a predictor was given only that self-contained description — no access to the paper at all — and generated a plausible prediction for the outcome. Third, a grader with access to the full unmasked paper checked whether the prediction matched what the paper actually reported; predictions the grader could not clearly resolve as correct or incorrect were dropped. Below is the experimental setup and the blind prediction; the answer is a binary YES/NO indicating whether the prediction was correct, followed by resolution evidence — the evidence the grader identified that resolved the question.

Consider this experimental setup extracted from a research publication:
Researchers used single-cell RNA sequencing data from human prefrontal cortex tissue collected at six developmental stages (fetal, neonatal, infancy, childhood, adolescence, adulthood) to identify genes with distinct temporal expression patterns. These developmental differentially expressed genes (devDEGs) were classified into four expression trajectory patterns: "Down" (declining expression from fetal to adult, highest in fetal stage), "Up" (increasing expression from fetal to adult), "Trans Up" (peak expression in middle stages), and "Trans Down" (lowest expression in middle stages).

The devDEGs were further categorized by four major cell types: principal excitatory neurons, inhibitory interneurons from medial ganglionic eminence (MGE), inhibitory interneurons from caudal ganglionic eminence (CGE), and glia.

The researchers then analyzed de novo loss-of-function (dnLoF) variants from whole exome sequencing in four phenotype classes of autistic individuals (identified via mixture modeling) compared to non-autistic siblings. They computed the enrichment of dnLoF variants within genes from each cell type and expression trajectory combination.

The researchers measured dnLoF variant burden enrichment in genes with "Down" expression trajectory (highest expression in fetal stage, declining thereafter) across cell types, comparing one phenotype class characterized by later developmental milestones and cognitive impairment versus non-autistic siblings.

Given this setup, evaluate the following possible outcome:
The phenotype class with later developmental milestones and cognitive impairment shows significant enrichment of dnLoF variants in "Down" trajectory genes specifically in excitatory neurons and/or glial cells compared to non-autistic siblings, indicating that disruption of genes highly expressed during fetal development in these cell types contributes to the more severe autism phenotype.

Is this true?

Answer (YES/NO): NO